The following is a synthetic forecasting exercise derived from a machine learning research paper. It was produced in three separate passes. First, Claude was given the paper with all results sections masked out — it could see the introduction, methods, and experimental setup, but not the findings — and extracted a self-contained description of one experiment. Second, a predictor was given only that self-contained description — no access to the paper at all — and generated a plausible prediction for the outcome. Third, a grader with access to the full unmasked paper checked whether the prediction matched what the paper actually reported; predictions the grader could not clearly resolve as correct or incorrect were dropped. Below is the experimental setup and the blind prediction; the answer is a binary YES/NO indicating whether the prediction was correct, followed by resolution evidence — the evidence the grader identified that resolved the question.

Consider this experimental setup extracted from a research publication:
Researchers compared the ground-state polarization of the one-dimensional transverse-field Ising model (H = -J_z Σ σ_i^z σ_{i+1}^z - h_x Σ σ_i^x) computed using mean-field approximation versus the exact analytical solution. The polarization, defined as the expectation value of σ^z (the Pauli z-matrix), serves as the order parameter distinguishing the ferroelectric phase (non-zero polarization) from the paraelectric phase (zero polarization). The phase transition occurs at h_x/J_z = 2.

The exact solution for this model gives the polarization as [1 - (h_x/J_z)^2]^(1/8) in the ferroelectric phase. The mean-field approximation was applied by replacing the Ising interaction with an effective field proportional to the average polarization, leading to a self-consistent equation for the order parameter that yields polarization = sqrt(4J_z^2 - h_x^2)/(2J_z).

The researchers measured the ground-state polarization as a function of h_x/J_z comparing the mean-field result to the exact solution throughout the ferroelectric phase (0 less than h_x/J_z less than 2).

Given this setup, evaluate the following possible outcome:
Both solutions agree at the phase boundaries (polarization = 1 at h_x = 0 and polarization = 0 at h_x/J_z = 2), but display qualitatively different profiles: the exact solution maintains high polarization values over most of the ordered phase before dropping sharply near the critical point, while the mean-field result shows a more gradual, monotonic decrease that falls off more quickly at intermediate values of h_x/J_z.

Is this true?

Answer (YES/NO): NO